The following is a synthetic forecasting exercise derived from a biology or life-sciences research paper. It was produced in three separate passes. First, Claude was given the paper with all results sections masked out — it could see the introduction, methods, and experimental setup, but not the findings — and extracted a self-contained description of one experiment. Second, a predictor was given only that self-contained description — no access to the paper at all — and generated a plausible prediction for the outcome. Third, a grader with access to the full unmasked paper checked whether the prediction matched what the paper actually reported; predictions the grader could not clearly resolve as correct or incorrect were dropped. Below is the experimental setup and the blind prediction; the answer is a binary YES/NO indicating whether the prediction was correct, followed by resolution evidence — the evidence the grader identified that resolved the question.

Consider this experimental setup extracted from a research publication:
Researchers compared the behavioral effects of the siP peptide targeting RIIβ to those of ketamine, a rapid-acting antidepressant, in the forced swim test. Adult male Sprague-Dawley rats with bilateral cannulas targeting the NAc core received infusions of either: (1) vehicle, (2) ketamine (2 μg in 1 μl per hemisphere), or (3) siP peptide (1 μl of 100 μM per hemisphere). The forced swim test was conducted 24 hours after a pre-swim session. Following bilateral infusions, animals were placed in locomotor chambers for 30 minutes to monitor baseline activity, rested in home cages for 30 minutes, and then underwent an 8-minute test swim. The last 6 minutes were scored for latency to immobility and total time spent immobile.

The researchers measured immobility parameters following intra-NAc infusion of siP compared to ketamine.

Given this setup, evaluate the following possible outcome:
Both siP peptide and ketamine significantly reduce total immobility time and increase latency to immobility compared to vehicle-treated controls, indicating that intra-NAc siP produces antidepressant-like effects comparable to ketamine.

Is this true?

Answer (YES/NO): NO